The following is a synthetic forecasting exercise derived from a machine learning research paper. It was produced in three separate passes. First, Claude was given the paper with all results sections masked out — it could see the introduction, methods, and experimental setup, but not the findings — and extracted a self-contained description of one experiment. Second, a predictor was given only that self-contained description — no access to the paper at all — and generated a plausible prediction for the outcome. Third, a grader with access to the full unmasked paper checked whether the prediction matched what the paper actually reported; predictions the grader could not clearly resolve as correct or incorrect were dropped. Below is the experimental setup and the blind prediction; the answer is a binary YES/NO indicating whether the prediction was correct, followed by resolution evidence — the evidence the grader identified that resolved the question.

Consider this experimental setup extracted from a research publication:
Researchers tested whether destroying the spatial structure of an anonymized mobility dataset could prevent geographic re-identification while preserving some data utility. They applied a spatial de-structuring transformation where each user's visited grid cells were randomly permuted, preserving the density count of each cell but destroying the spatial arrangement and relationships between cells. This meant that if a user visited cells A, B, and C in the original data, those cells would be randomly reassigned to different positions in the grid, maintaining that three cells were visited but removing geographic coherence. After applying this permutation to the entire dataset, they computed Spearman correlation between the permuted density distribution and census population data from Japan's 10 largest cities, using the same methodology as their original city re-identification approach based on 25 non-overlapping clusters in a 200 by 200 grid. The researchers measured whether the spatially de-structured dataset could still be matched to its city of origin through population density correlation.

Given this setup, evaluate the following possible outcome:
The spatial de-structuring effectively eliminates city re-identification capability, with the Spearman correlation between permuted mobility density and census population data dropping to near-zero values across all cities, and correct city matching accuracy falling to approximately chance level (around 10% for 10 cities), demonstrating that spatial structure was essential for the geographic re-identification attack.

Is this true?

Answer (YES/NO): NO